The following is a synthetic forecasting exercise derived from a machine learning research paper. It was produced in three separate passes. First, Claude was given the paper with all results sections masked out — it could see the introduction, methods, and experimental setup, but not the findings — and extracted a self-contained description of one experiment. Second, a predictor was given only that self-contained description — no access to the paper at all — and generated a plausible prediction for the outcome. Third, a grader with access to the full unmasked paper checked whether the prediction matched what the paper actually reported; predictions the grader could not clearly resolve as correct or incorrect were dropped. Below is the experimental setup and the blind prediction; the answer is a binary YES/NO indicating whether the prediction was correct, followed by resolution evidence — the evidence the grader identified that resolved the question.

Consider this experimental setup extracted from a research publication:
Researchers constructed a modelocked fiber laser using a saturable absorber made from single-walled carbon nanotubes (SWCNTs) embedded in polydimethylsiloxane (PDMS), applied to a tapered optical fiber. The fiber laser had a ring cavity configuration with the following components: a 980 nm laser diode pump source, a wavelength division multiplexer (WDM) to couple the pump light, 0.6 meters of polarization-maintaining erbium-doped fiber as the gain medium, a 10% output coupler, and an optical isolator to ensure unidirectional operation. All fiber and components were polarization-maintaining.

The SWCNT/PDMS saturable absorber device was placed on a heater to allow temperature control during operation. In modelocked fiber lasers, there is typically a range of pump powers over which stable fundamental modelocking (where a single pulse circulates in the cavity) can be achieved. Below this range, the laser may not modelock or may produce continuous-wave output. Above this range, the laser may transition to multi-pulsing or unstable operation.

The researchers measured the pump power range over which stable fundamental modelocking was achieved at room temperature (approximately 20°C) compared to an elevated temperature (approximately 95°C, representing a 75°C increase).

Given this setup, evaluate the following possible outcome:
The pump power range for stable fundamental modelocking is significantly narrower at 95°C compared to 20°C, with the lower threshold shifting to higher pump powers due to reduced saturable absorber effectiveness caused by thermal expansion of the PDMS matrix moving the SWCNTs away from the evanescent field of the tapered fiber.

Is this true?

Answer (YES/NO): NO